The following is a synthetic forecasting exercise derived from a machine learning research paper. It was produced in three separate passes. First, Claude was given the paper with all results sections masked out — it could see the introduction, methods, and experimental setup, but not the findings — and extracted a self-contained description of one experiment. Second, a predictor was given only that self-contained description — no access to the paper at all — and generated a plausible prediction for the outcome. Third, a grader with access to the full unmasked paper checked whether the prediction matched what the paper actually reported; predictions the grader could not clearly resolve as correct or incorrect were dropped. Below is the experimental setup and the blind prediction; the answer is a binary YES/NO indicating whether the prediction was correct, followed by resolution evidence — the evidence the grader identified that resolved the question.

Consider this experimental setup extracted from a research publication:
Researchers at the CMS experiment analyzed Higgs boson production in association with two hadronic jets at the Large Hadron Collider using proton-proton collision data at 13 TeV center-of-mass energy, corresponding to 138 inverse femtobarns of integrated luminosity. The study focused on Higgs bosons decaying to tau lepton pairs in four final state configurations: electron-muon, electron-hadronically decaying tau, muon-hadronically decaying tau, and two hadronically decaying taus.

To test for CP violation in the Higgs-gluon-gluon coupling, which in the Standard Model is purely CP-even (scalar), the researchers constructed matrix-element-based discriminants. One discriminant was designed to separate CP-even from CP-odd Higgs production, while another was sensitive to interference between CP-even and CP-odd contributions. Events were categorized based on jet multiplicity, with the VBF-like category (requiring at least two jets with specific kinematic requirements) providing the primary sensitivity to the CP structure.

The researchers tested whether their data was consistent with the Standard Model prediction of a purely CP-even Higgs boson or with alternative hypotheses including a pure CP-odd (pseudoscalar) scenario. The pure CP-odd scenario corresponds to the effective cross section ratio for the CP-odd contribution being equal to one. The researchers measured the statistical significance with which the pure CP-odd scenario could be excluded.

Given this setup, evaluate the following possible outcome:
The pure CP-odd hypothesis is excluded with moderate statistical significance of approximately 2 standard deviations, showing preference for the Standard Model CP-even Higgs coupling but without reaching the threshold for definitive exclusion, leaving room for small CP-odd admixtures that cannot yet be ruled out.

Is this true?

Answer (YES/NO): YES